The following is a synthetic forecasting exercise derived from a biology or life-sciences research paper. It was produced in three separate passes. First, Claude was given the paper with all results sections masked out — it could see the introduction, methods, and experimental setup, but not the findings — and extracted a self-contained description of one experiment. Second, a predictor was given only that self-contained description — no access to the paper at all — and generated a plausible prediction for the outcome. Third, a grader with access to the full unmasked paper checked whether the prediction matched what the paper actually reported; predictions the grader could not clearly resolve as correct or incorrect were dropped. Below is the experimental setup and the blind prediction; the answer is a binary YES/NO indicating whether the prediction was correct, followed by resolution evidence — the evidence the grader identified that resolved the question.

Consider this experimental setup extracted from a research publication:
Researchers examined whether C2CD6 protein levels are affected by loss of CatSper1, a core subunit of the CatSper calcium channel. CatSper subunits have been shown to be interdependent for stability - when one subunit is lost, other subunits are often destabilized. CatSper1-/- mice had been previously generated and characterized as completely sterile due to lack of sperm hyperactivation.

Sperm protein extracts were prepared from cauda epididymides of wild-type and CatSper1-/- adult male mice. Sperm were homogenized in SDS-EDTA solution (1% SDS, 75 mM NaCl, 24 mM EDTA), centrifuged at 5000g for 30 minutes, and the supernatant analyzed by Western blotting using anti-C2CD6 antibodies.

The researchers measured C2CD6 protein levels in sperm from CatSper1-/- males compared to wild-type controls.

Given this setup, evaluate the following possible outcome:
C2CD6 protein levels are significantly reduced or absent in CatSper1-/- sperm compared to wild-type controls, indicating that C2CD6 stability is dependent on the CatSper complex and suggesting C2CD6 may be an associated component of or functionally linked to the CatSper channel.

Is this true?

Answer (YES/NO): YES